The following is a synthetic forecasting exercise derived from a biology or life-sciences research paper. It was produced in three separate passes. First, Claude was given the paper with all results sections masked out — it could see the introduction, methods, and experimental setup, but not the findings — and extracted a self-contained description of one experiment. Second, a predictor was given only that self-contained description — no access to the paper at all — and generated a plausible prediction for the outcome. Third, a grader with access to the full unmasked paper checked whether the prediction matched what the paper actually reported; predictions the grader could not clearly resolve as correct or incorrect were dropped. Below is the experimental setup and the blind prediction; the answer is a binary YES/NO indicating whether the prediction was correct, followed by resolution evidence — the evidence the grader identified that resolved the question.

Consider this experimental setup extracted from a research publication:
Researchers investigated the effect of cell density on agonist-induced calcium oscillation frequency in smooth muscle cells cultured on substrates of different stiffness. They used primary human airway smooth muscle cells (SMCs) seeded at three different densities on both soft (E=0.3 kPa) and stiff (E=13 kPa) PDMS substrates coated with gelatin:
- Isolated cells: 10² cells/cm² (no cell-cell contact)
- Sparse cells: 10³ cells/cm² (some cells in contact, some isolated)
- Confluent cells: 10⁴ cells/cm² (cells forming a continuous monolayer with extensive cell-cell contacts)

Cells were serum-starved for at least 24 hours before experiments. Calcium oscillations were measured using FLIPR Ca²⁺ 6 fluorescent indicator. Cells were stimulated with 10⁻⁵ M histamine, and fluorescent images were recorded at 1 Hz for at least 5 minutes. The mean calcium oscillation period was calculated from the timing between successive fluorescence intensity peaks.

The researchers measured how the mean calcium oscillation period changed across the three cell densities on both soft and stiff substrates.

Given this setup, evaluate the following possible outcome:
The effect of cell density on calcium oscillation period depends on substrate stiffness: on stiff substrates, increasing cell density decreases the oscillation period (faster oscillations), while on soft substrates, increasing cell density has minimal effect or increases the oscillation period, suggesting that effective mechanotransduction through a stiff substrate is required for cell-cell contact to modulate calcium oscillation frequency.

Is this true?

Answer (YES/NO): NO